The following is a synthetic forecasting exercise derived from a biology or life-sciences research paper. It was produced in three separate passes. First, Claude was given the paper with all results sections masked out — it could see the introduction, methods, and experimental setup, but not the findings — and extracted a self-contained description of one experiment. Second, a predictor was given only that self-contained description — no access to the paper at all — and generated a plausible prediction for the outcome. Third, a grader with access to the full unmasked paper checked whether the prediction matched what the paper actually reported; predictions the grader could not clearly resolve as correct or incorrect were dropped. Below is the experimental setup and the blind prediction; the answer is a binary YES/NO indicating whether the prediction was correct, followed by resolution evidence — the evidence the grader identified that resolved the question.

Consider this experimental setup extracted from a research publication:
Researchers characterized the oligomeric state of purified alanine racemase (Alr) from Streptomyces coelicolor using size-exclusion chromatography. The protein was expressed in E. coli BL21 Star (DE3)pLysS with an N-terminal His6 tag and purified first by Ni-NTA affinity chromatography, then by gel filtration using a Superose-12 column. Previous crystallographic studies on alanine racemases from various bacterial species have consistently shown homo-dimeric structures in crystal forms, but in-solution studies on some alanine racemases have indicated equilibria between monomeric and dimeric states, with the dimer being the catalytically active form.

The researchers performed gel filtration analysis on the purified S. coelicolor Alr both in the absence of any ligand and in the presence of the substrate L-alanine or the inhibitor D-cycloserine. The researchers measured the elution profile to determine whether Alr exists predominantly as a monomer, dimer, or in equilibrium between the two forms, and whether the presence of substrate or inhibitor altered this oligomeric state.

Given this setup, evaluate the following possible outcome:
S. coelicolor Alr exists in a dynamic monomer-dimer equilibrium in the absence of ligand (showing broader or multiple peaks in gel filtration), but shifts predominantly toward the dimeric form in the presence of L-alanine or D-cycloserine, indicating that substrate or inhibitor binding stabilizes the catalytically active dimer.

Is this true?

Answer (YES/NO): NO